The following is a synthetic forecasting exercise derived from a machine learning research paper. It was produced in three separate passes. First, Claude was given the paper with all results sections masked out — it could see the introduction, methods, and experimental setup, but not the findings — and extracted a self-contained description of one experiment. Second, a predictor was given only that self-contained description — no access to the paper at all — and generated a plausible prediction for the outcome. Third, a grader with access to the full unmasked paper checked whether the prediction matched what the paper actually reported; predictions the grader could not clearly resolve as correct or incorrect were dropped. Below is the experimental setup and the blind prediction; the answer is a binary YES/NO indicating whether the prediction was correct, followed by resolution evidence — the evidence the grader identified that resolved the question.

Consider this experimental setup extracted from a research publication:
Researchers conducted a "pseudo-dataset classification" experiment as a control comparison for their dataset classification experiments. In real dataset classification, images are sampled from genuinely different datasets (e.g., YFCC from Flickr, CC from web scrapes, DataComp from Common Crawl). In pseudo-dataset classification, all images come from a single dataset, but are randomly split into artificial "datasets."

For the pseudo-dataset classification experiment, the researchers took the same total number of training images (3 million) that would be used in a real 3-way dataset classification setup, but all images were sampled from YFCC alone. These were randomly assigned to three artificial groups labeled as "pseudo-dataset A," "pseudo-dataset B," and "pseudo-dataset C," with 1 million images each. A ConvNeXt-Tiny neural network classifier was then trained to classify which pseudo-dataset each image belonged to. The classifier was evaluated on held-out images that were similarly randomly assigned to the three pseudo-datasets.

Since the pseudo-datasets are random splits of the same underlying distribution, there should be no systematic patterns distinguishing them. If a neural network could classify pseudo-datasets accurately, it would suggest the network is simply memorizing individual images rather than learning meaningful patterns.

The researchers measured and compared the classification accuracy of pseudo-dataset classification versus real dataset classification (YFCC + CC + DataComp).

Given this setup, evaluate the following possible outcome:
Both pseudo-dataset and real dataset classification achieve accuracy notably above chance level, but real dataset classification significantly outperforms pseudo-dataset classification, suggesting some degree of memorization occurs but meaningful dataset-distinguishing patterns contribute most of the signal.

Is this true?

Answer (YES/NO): NO